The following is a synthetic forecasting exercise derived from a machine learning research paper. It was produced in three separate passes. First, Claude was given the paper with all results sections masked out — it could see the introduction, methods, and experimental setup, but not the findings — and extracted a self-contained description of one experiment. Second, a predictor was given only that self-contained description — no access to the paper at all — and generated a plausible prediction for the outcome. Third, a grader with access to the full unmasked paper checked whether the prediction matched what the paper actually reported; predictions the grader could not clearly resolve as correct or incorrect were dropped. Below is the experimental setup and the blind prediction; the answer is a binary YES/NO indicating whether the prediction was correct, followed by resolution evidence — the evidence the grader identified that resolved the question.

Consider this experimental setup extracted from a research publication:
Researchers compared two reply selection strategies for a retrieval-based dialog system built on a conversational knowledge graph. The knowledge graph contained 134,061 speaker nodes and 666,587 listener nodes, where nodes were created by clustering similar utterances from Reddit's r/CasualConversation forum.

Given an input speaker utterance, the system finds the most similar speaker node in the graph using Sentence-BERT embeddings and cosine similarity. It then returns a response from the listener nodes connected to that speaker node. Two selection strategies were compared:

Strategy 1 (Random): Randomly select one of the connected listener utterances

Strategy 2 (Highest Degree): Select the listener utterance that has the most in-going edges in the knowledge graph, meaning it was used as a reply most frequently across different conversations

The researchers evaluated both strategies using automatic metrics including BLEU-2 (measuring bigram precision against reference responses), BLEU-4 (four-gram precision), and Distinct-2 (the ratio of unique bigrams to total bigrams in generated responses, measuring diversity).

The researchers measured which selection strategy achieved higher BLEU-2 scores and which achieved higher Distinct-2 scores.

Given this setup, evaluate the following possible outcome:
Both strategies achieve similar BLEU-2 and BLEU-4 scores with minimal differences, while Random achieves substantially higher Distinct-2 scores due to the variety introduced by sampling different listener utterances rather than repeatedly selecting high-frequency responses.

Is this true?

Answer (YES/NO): NO